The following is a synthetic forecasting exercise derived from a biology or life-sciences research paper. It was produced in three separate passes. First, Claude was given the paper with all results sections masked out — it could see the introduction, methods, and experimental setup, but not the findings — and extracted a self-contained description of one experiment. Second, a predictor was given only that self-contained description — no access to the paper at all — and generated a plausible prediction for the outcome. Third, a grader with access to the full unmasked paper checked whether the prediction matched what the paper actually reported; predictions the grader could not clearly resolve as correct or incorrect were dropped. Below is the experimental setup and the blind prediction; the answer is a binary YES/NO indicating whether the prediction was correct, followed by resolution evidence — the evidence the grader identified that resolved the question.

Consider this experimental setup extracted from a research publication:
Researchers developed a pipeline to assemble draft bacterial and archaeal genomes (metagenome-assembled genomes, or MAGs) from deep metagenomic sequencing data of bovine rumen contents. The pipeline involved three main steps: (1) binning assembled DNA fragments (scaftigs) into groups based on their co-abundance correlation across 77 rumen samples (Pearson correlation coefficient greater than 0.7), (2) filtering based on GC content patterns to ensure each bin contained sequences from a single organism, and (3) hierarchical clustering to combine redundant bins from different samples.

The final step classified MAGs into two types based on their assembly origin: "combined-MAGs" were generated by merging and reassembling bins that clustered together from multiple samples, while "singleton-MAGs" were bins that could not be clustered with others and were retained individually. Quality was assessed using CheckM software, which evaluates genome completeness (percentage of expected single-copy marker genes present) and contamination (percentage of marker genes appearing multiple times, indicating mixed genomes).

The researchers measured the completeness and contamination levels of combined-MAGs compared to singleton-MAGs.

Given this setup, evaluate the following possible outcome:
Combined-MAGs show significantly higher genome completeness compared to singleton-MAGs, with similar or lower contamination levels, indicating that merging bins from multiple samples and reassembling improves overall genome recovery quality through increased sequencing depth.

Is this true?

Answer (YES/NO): NO